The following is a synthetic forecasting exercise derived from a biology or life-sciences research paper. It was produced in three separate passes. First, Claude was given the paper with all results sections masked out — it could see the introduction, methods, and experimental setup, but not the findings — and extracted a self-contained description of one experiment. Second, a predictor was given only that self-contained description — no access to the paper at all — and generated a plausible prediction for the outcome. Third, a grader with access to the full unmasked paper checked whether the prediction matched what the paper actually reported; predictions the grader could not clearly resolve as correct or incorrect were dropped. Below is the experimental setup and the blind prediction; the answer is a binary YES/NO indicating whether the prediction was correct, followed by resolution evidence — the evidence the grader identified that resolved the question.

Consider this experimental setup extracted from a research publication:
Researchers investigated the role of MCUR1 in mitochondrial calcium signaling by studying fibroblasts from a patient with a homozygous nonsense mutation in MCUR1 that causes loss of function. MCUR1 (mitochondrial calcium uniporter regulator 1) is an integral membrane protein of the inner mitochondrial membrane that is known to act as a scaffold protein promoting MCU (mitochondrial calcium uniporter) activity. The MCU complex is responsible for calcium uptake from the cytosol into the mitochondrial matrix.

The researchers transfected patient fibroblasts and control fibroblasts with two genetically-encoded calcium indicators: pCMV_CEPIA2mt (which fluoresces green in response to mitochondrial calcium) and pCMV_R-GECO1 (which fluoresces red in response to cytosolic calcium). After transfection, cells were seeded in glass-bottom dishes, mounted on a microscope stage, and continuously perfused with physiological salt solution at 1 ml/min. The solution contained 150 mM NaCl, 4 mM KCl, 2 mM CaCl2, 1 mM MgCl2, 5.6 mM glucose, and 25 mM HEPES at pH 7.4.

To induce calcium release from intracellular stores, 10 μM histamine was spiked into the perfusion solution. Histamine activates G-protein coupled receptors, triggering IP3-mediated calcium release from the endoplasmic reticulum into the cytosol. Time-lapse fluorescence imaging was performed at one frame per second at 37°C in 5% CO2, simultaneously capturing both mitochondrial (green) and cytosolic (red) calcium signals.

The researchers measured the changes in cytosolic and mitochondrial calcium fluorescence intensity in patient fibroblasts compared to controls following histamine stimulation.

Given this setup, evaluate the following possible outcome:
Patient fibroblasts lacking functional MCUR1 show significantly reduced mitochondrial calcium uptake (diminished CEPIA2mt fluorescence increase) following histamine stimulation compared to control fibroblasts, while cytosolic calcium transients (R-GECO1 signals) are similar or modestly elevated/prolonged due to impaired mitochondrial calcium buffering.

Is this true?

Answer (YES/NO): YES